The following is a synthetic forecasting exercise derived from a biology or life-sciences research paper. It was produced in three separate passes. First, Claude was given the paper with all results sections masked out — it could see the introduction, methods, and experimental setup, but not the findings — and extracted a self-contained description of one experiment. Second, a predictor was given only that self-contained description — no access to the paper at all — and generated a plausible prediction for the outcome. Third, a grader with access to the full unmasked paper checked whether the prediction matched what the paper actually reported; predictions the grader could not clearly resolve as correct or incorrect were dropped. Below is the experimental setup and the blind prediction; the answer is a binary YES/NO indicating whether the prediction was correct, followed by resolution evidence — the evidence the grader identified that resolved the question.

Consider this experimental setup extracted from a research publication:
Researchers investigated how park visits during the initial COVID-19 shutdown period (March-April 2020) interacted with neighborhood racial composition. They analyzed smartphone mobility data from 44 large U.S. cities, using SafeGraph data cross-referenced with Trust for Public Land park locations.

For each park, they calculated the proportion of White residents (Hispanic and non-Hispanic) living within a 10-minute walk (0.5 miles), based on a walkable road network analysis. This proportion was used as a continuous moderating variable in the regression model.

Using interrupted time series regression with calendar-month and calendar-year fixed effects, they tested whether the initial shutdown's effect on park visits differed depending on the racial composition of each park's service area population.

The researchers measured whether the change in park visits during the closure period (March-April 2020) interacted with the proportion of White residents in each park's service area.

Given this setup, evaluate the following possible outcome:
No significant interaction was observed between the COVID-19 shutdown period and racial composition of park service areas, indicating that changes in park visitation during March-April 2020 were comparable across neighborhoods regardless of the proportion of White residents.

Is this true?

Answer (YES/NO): YES